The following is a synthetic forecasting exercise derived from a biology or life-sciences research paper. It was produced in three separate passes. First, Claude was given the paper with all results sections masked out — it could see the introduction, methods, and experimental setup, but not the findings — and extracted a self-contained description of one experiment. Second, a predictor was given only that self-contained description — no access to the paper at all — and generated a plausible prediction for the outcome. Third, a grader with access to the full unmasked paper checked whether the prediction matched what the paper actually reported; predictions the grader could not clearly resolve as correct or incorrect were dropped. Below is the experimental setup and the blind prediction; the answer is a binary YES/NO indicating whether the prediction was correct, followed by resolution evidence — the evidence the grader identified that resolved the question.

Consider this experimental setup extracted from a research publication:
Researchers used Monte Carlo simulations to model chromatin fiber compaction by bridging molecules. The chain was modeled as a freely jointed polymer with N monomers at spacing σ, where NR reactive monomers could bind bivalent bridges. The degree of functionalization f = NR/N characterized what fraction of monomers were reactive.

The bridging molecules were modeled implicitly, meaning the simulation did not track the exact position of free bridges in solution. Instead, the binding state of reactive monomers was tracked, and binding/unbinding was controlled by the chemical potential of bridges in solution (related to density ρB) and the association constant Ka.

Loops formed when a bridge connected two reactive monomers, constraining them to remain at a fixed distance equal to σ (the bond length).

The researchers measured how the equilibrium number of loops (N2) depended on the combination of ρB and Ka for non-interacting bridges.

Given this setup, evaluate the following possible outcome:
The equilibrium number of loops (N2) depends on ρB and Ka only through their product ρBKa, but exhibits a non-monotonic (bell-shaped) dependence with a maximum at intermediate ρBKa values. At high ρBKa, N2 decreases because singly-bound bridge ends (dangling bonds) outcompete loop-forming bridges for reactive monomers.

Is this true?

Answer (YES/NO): NO